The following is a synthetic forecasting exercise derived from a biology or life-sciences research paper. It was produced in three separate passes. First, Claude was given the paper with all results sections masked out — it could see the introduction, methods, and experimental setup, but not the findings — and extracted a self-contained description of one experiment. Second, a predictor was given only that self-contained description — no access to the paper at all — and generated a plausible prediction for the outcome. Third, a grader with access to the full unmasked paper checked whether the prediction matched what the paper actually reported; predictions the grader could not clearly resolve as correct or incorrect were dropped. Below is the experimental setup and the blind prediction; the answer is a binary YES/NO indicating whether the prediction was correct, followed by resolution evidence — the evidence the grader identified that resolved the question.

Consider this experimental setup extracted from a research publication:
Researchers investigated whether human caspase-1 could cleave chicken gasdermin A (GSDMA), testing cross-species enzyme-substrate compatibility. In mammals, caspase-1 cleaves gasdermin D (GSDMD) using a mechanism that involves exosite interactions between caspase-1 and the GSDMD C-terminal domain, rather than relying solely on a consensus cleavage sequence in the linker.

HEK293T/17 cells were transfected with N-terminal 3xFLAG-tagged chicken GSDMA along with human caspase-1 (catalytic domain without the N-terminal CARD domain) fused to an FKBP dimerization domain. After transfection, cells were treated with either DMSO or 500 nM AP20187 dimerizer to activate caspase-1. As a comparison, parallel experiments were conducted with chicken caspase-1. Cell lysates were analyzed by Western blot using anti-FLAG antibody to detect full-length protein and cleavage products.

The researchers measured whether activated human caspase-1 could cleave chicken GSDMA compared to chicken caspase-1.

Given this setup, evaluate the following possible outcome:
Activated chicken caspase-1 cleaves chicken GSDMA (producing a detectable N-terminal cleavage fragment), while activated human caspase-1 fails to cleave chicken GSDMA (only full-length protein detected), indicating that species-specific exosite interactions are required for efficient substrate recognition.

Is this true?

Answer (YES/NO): NO